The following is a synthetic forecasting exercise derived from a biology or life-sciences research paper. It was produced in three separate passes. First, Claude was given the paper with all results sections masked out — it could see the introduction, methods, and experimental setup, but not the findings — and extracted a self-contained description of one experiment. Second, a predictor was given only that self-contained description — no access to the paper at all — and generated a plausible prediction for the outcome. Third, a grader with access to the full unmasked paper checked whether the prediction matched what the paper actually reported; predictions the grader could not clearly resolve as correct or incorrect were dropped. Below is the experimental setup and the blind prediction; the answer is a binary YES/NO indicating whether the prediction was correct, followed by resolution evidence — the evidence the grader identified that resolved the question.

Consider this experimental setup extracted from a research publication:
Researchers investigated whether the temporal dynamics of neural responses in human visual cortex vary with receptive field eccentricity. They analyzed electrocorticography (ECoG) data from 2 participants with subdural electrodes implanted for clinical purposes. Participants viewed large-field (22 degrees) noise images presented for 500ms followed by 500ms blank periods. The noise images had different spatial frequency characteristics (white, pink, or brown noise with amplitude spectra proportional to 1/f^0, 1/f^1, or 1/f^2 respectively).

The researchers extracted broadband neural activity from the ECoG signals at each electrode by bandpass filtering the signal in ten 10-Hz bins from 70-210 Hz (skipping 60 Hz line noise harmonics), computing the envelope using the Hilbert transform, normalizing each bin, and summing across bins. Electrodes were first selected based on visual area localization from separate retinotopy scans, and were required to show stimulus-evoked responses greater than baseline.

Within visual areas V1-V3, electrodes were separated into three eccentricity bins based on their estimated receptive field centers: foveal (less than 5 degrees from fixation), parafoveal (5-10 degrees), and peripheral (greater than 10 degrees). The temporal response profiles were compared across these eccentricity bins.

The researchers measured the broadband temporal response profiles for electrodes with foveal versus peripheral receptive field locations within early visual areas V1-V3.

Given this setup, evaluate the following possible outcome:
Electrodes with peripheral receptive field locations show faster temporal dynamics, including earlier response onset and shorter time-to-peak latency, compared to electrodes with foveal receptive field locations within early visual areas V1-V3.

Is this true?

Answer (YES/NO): NO